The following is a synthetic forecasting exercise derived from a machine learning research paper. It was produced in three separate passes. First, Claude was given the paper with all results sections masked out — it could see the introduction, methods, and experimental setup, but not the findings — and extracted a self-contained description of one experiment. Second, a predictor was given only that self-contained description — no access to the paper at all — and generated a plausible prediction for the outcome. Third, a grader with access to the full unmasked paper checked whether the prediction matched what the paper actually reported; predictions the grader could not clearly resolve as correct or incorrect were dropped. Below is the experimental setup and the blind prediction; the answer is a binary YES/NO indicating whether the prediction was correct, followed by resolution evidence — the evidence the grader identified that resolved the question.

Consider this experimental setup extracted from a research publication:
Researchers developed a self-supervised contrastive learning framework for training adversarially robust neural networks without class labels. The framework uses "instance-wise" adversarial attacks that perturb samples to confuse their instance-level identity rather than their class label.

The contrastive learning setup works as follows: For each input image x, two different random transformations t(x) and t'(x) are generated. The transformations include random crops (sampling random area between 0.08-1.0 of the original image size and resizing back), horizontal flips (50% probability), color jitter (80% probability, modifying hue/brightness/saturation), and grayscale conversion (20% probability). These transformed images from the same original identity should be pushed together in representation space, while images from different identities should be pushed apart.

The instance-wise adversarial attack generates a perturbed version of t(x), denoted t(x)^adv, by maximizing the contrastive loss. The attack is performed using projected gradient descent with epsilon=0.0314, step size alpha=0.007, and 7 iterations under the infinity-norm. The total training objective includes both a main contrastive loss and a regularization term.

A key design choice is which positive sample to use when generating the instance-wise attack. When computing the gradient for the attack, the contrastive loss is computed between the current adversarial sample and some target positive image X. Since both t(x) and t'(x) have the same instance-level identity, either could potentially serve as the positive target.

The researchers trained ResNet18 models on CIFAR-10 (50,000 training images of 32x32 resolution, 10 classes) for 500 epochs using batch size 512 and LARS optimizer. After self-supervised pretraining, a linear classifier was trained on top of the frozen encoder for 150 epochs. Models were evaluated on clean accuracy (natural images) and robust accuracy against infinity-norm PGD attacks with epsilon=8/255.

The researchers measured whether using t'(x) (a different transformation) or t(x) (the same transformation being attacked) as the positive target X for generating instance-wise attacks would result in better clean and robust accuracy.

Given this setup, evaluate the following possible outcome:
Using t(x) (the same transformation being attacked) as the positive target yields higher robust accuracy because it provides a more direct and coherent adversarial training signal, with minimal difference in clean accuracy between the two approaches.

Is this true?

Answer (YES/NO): NO